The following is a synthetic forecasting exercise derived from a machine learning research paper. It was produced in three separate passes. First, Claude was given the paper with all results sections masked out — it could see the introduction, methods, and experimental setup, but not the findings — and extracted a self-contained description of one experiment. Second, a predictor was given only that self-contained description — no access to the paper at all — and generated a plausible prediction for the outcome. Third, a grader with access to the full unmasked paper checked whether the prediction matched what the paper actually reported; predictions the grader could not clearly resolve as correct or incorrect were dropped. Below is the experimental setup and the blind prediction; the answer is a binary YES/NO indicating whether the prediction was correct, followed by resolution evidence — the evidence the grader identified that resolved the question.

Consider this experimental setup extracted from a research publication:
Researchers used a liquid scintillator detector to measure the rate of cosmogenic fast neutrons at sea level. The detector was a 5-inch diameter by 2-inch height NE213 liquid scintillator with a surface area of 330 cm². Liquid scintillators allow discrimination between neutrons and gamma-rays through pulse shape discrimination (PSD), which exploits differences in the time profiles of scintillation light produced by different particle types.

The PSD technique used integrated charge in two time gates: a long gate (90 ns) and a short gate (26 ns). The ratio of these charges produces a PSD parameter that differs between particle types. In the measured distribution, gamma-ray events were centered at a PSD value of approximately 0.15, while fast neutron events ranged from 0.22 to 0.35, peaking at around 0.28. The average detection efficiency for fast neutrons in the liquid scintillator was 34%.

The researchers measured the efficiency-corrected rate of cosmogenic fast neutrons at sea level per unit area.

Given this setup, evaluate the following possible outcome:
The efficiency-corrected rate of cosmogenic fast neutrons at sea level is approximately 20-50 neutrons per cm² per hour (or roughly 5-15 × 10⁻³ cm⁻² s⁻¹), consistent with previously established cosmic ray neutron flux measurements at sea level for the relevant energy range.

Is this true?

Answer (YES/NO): NO